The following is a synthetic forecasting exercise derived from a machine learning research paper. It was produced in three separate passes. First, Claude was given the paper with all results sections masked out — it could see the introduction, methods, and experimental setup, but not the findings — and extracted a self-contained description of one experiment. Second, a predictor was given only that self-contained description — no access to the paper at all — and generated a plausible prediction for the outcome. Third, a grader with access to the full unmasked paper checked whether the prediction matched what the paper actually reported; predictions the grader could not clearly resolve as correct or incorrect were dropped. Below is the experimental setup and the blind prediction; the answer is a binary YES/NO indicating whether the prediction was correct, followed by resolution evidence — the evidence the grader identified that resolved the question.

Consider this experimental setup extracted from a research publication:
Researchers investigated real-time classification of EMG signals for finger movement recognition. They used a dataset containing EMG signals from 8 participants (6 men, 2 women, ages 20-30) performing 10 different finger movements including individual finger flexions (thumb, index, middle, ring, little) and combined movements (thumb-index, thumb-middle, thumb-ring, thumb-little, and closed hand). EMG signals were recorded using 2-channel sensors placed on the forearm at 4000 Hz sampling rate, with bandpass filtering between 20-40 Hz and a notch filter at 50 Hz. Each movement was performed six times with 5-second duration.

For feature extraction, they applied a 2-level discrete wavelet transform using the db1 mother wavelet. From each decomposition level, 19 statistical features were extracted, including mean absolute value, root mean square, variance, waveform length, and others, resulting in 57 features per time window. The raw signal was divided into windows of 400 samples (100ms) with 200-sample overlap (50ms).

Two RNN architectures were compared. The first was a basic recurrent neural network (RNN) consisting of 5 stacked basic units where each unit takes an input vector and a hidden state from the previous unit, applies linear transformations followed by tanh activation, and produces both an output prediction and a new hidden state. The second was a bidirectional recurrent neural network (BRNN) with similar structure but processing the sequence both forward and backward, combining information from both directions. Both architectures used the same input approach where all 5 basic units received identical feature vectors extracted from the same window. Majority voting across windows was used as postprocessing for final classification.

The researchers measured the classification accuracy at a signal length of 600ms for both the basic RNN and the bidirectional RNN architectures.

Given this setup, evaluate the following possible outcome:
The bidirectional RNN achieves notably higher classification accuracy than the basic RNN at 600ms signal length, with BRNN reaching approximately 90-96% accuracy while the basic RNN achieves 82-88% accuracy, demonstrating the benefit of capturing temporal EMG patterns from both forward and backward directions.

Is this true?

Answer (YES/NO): NO